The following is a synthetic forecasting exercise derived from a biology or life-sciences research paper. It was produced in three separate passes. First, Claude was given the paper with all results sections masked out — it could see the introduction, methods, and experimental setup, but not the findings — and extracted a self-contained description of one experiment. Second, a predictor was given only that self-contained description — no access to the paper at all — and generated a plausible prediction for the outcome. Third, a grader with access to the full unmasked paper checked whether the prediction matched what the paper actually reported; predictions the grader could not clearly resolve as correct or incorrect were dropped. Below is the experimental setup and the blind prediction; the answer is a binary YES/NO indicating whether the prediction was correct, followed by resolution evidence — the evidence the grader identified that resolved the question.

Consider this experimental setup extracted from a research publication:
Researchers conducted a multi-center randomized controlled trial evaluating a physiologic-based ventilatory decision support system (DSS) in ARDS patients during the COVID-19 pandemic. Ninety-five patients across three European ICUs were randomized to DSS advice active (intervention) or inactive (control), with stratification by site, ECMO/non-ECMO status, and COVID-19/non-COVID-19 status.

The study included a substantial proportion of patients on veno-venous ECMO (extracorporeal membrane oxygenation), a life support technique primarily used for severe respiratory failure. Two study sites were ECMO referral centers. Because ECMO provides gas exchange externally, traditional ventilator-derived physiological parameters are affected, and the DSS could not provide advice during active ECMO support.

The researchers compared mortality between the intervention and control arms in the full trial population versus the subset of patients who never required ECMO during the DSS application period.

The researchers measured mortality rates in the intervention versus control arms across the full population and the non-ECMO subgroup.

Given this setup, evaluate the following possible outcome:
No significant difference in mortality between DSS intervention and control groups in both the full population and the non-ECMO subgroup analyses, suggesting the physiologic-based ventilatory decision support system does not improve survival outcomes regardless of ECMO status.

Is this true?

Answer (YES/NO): YES